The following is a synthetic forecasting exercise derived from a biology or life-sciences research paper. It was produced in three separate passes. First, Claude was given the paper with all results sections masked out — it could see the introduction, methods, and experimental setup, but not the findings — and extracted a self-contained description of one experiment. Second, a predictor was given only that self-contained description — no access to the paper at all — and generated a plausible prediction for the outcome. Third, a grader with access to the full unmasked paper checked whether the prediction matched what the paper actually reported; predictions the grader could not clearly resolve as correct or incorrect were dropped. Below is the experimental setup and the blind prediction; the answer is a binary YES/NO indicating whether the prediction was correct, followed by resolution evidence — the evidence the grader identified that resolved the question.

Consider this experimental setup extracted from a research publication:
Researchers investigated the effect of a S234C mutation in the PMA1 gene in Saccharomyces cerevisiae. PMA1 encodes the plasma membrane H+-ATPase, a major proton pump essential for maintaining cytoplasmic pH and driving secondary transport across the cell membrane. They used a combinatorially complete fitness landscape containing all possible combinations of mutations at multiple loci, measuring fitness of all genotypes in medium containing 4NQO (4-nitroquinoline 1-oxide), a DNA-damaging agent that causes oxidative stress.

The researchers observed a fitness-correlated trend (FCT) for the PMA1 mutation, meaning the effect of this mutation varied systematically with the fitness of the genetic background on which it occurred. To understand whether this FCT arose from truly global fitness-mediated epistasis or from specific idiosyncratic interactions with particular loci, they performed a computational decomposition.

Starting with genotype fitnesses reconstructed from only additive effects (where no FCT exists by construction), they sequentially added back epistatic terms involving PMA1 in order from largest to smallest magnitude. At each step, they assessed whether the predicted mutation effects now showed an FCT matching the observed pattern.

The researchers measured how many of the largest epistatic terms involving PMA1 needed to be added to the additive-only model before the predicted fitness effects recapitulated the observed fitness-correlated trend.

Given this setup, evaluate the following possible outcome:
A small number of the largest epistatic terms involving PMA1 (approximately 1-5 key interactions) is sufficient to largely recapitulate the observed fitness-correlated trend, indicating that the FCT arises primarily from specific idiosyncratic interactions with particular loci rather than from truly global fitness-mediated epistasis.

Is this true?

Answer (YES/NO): YES